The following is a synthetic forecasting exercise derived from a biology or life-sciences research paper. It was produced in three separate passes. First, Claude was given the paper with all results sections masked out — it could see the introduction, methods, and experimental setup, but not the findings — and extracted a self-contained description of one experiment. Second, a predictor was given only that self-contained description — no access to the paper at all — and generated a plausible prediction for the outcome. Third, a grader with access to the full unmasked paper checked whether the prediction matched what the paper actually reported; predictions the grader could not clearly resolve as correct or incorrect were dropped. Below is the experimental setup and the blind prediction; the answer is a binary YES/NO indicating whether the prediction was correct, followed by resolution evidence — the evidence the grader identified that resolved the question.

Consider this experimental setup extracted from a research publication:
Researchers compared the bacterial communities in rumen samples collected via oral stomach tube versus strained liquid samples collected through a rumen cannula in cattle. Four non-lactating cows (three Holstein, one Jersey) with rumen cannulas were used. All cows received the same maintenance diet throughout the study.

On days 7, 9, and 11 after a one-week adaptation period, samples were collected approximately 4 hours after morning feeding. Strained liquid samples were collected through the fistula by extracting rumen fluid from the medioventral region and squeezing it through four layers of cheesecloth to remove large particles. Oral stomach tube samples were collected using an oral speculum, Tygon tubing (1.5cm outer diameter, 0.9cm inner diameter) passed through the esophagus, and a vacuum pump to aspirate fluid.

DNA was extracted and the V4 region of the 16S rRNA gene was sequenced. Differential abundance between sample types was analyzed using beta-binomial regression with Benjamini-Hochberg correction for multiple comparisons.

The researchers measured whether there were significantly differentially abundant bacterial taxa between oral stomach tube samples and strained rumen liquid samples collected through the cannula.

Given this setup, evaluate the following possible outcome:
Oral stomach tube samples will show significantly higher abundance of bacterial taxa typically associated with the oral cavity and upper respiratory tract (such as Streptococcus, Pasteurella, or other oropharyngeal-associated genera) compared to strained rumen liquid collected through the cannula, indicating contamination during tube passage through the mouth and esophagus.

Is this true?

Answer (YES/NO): YES